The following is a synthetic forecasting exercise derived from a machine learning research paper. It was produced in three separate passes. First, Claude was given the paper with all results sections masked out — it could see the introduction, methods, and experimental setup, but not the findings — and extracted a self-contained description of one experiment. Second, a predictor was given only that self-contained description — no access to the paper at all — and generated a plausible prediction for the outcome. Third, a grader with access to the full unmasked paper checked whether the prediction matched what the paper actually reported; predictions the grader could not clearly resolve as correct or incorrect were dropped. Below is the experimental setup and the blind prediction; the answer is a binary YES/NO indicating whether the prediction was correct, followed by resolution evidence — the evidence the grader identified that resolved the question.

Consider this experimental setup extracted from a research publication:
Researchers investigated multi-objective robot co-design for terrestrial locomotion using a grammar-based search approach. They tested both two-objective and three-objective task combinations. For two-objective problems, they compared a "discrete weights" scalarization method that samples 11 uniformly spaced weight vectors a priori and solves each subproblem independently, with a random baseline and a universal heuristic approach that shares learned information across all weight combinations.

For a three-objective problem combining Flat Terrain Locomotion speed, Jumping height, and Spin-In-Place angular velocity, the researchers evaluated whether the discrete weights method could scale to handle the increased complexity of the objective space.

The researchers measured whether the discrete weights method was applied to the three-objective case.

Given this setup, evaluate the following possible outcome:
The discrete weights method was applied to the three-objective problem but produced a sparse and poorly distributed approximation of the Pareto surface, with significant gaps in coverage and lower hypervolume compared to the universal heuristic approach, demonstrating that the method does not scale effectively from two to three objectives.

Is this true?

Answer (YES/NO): NO